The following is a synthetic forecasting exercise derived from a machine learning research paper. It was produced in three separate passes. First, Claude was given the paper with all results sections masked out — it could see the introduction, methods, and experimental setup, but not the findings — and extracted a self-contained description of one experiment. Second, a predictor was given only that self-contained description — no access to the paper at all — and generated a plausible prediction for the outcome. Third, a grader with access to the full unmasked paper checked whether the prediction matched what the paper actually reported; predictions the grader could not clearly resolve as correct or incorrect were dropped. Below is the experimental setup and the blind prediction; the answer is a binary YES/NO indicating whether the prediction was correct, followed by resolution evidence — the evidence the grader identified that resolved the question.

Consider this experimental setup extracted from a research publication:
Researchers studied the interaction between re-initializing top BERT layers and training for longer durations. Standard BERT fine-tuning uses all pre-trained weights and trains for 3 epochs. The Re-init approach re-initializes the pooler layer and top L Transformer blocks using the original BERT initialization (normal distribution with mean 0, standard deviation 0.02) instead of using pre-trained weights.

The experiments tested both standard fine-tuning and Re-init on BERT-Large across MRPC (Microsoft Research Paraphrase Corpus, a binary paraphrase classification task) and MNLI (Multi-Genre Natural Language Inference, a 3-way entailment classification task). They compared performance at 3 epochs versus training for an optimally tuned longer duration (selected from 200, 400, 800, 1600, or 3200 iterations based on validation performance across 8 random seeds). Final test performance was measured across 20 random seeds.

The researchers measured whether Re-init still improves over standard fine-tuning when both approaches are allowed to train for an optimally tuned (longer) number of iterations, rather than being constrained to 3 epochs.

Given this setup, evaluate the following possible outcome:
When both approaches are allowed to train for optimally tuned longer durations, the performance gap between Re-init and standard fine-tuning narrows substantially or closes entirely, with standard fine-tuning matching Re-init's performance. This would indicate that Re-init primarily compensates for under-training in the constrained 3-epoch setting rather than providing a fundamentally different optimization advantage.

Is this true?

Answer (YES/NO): NO